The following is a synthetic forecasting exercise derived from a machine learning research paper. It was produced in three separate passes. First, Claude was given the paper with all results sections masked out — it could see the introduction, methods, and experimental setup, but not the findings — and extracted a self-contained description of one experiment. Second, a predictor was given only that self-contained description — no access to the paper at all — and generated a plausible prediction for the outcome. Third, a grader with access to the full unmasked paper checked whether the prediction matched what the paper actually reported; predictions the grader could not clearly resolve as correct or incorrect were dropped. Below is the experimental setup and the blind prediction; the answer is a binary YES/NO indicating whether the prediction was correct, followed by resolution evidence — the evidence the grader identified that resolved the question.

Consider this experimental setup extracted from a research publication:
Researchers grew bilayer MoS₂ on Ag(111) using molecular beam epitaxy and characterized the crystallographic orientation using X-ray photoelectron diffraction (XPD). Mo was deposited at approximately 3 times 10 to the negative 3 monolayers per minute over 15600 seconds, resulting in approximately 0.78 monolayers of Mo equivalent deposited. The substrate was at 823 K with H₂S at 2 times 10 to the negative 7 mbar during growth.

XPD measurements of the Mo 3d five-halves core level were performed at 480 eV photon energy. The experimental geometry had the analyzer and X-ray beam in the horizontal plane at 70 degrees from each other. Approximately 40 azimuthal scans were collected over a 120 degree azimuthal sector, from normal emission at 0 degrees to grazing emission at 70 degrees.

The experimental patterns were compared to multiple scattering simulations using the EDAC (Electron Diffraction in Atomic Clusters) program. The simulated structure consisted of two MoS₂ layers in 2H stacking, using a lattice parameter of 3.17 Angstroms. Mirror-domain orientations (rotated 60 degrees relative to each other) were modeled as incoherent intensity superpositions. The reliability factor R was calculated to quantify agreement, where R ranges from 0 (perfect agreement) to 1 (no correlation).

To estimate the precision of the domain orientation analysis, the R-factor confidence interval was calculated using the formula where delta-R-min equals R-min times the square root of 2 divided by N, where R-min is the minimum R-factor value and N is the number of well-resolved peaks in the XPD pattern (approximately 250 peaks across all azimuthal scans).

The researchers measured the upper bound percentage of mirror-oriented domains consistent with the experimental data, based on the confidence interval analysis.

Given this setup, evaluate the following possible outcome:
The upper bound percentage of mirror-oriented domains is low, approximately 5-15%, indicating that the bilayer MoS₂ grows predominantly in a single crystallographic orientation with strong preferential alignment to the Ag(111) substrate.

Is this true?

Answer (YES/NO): YES